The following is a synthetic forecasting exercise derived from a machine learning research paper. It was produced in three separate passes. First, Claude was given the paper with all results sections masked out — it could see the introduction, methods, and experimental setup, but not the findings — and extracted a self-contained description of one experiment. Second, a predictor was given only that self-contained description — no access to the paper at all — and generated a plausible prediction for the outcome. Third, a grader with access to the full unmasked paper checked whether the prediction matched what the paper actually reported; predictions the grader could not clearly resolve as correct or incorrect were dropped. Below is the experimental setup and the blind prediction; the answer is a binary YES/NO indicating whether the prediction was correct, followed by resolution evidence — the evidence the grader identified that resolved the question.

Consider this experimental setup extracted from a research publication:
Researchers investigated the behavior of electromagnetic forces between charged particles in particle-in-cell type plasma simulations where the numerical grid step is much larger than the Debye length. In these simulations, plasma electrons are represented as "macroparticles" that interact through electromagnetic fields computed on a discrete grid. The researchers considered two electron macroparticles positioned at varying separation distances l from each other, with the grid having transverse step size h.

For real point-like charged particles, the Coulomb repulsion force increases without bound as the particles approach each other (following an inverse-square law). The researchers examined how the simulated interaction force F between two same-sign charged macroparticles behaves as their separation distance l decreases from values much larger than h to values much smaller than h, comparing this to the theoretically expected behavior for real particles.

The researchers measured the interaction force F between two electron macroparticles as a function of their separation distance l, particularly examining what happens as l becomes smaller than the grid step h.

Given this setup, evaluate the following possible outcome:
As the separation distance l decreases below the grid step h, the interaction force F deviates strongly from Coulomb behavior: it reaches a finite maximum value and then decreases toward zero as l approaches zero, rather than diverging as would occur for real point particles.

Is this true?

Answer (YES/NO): YES